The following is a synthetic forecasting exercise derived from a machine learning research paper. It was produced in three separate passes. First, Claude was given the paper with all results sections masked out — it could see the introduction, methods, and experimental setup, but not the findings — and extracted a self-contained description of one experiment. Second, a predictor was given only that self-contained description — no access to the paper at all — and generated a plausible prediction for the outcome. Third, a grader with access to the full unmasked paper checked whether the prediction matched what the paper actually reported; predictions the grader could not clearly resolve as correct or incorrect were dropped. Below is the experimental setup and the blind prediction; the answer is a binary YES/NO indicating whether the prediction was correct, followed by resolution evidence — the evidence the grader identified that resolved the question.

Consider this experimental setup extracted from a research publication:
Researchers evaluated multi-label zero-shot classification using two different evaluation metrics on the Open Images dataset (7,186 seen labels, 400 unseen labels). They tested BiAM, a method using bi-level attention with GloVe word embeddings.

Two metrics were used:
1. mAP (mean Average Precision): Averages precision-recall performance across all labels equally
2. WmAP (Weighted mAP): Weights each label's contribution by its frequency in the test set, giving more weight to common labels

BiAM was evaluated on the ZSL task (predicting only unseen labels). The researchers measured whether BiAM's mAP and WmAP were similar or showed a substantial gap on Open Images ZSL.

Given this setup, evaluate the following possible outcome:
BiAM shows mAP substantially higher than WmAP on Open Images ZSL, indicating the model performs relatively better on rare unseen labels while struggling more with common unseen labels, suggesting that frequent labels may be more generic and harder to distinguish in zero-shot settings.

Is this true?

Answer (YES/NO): NO